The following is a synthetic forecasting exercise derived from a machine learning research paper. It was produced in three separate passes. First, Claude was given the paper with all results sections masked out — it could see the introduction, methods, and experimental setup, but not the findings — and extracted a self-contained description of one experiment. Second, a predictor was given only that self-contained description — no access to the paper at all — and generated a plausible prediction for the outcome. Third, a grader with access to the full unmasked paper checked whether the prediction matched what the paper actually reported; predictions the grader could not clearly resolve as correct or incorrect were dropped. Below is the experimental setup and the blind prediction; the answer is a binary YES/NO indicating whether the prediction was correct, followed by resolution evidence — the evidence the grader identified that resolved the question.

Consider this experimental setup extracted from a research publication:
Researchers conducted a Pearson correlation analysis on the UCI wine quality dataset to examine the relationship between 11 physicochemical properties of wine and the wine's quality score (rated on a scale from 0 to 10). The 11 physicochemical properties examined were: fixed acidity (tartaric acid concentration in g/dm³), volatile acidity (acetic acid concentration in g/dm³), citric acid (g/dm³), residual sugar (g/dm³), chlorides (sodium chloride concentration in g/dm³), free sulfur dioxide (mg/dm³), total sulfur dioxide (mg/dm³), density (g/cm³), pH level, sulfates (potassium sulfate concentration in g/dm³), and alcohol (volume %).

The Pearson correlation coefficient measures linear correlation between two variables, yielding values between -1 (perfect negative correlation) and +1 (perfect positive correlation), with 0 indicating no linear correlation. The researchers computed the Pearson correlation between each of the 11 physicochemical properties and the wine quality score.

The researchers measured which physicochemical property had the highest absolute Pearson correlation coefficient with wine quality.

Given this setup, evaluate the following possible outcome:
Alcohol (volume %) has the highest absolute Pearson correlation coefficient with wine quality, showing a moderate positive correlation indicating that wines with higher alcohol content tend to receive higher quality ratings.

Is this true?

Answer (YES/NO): YES